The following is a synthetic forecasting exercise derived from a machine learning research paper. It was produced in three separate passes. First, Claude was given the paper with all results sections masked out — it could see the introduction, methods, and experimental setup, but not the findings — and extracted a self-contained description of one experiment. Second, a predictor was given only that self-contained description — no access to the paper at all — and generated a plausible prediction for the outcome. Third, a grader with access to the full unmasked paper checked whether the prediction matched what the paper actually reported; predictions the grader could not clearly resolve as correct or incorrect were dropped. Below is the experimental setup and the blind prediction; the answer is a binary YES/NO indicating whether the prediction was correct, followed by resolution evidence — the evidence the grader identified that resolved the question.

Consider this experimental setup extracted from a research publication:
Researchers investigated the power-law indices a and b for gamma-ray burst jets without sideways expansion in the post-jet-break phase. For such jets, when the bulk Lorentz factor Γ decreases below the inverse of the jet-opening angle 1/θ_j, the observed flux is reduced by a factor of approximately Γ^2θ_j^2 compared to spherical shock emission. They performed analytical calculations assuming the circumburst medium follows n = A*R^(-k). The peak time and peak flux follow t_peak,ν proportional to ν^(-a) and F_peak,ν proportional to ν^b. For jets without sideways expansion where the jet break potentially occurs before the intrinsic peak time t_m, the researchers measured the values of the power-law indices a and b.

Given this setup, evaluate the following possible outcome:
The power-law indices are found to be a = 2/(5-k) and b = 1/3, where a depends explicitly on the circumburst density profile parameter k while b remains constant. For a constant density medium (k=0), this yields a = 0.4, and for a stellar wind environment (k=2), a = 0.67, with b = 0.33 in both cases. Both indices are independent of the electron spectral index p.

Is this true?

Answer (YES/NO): NO